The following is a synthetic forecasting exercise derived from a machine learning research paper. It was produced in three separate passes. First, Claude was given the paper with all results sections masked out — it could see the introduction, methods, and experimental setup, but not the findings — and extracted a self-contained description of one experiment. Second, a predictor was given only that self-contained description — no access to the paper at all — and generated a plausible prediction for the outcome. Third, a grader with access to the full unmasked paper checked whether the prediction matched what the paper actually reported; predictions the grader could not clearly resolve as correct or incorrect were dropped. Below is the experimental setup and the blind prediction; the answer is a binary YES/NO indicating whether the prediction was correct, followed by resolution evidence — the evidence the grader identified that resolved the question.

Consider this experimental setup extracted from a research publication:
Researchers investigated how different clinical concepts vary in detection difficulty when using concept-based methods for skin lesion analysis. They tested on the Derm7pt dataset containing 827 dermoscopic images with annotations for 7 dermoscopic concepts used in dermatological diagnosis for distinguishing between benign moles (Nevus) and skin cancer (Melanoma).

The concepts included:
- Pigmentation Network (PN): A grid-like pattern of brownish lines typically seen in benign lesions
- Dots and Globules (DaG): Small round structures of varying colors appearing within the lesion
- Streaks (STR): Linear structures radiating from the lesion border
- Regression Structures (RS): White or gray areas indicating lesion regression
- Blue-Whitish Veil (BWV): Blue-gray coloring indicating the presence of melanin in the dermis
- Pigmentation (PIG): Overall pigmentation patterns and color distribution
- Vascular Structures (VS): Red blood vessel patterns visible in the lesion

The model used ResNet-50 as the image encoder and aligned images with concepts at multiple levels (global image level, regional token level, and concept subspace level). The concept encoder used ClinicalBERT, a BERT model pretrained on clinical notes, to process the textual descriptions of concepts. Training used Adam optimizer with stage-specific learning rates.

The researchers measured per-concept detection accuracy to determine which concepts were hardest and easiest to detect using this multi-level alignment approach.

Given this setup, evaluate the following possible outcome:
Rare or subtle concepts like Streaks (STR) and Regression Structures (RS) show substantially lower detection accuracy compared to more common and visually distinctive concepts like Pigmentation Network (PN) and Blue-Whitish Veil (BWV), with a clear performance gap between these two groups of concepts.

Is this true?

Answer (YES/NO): NO